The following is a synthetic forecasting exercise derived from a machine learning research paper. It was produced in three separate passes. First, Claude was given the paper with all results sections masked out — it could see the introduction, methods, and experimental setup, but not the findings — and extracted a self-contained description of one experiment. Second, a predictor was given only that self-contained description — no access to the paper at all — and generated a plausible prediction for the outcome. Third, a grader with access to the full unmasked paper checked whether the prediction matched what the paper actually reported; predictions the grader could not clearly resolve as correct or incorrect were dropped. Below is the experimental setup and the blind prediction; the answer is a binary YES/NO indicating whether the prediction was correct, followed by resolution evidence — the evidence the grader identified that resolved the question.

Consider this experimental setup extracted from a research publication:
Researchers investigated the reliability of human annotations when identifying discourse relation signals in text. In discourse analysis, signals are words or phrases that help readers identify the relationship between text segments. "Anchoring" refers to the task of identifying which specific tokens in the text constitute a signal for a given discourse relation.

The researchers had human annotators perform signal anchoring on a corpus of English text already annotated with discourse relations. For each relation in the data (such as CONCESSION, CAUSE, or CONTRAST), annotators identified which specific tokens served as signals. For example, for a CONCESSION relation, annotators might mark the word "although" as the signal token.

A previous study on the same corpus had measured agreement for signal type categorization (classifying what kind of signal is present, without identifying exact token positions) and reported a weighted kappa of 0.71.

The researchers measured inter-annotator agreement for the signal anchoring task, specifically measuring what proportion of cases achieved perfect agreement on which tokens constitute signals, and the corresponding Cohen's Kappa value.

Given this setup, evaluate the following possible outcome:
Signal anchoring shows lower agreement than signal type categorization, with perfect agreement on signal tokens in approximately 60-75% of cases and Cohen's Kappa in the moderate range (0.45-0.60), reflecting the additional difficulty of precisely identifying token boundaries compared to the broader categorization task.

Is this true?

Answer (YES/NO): NO